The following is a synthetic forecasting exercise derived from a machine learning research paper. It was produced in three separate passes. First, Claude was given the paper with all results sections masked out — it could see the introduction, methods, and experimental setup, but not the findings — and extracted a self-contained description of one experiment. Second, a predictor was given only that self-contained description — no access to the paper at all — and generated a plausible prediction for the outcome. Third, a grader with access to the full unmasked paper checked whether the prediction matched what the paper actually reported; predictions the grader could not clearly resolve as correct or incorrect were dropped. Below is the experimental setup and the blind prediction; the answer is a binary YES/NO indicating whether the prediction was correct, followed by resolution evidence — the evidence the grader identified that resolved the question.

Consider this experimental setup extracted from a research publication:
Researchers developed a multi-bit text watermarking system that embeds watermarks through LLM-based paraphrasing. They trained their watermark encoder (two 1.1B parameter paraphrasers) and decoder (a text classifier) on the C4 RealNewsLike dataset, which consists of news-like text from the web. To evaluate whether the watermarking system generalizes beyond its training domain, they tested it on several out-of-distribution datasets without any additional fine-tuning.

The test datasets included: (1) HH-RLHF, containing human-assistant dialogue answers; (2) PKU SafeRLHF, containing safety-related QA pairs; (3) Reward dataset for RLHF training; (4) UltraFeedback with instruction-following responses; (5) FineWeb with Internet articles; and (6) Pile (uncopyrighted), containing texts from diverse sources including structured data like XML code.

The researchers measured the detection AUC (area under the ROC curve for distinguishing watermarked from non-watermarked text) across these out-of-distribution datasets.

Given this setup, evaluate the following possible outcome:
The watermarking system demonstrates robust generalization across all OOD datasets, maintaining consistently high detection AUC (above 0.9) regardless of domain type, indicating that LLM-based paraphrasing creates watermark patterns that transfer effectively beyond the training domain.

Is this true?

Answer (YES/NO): YES